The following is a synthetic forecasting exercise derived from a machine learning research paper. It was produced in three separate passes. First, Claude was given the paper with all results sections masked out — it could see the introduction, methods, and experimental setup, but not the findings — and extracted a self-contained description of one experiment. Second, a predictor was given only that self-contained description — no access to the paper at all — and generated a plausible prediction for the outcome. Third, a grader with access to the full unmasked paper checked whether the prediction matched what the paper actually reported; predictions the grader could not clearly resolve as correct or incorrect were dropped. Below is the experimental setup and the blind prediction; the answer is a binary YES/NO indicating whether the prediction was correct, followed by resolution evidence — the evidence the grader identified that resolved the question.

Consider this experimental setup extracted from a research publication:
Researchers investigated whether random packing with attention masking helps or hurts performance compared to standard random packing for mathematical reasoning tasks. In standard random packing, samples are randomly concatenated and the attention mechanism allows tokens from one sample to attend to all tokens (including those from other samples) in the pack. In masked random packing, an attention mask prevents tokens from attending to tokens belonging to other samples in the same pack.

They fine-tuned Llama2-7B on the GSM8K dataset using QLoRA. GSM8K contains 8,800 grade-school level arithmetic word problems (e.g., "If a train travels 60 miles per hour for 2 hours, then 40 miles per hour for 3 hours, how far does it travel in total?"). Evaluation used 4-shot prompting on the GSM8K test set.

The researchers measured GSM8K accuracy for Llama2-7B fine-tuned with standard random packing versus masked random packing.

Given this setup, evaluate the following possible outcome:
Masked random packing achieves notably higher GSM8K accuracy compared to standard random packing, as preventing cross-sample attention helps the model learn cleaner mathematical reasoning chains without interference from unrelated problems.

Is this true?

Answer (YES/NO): NO